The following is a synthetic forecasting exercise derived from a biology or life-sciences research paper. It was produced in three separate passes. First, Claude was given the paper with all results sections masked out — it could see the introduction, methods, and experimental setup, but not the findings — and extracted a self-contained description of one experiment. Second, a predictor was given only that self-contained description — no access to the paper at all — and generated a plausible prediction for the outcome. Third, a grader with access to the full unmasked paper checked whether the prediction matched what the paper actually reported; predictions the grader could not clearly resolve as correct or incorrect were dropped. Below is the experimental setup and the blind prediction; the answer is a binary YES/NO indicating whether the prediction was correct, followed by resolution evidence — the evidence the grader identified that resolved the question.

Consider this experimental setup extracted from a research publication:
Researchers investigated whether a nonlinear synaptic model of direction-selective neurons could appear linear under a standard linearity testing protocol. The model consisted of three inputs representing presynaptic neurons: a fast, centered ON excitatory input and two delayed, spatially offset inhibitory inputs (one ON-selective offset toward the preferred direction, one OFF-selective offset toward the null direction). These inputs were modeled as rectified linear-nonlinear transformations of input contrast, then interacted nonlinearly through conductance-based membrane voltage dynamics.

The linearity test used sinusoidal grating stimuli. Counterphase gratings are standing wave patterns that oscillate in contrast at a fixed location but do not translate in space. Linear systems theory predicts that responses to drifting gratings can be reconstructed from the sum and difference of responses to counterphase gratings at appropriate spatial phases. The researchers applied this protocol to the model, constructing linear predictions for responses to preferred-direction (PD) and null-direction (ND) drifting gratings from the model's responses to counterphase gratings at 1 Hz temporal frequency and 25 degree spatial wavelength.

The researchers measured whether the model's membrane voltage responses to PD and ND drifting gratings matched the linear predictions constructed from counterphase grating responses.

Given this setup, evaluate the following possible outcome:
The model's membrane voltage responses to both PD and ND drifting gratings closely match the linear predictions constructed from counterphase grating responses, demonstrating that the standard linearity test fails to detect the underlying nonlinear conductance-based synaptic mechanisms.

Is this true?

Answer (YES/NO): YES